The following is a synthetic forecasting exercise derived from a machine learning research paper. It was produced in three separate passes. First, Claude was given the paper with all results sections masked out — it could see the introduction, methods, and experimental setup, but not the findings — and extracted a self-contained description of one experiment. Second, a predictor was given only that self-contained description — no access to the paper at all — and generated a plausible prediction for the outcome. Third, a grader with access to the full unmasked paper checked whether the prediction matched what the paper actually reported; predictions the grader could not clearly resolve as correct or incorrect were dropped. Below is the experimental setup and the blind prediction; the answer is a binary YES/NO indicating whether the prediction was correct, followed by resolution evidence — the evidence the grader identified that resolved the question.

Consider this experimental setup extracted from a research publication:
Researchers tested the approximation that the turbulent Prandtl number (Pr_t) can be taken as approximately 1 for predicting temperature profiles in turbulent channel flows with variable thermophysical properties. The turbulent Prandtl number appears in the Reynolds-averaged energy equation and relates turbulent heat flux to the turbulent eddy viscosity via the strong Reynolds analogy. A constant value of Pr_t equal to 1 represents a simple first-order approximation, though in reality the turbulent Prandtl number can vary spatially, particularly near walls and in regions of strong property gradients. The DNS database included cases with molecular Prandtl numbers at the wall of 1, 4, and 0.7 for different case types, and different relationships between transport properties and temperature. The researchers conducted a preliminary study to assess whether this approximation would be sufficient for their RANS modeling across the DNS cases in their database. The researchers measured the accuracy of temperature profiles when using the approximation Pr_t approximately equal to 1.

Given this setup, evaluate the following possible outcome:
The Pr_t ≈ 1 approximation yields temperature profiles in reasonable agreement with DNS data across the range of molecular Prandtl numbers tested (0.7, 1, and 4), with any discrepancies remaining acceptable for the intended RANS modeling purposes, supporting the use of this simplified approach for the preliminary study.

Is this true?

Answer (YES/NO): YES